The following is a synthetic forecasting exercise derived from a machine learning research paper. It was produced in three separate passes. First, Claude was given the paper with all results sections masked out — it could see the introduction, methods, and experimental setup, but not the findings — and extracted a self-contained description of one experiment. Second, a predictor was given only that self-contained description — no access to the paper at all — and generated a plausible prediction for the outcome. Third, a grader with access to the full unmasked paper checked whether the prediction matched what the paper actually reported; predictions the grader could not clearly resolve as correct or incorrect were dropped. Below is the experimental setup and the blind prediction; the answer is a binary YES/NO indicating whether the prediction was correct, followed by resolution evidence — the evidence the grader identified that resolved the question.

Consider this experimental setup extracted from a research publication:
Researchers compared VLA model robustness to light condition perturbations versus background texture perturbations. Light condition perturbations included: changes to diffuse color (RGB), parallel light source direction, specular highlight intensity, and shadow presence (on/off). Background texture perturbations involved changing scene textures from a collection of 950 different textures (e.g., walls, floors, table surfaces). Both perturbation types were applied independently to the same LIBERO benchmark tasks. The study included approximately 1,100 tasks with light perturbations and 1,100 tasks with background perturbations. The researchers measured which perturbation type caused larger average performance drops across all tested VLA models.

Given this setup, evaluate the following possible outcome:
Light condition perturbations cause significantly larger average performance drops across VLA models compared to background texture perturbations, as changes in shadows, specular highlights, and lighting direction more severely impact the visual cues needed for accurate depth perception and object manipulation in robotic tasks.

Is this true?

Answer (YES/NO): NO